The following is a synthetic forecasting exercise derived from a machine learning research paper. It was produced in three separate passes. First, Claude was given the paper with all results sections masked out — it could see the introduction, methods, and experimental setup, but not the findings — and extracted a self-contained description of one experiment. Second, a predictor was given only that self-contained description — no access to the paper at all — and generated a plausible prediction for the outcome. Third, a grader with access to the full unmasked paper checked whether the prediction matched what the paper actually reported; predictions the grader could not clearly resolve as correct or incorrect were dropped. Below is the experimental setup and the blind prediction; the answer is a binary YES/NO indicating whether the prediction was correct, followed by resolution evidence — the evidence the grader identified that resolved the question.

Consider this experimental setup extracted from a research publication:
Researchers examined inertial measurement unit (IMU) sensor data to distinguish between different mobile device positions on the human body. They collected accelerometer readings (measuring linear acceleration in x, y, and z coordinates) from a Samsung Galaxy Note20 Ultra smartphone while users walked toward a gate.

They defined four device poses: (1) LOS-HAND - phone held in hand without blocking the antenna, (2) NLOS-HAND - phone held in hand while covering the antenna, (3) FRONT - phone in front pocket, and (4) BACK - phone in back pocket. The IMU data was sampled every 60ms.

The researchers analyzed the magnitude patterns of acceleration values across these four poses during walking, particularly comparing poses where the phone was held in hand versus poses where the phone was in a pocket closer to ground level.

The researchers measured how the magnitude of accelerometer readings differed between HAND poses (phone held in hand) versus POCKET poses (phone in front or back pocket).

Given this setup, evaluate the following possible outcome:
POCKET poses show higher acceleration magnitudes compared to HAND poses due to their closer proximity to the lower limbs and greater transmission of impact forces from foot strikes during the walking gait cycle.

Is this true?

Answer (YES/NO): YES